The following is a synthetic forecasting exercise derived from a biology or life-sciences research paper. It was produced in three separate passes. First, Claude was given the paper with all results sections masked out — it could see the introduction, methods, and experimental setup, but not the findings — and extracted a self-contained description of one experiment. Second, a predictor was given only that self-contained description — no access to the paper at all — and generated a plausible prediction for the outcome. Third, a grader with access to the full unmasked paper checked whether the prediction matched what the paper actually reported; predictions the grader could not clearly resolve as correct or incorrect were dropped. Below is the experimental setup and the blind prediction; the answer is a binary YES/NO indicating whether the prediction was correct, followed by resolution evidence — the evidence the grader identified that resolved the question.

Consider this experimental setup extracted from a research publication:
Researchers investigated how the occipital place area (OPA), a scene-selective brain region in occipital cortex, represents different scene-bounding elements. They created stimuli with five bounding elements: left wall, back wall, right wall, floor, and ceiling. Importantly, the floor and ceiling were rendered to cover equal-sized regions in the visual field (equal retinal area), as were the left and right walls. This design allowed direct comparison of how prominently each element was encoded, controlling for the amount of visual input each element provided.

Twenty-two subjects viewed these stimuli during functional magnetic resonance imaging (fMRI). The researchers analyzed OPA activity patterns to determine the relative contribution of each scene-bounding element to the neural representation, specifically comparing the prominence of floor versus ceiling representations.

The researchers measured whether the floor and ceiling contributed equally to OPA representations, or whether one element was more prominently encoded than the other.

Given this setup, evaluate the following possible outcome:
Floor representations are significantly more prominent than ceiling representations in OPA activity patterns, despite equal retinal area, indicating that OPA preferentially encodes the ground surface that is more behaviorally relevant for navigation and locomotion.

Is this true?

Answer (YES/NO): YES